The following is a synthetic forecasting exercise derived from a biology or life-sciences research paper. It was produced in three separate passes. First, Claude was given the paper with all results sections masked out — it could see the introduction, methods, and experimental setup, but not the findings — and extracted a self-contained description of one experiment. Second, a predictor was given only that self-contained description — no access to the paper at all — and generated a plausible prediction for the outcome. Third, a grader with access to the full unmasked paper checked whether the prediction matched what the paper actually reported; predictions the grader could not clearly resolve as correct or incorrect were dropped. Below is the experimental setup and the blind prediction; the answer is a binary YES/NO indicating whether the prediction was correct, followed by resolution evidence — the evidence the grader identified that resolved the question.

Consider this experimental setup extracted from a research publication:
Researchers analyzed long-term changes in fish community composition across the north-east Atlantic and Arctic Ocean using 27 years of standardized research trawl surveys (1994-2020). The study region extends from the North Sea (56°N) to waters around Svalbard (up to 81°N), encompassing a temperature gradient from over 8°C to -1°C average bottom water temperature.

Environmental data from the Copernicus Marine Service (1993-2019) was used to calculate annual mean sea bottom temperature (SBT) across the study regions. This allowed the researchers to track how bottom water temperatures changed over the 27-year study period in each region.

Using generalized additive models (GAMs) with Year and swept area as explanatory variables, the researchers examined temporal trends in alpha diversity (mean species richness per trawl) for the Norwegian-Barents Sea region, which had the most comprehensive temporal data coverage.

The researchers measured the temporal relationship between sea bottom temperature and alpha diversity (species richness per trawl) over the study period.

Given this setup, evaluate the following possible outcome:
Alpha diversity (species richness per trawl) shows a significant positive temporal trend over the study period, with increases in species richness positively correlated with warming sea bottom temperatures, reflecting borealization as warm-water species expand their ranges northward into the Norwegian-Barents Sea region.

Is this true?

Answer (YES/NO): YES